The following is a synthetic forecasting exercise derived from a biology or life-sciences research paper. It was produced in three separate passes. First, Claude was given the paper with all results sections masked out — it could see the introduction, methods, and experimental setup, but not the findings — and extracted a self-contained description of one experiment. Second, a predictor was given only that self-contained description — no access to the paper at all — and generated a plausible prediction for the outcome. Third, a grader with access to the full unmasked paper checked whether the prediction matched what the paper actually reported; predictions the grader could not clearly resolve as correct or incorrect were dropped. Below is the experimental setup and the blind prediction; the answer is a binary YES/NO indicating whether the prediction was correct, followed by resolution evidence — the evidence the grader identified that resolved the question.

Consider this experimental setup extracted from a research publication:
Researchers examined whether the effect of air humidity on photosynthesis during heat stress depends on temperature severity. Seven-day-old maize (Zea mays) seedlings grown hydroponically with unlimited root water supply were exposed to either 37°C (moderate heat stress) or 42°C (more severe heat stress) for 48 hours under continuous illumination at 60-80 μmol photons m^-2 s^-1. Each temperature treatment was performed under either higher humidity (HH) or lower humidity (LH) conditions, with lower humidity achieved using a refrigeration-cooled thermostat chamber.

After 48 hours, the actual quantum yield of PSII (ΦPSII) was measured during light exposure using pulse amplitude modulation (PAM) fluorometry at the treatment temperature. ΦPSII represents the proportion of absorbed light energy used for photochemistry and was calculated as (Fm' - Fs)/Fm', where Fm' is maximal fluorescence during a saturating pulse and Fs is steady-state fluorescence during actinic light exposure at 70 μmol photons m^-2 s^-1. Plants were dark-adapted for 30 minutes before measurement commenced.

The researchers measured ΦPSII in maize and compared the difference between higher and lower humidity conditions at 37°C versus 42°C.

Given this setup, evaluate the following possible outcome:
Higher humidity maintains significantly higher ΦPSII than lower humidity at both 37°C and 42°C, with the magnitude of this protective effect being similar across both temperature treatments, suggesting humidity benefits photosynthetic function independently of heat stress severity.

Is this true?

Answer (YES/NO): NO